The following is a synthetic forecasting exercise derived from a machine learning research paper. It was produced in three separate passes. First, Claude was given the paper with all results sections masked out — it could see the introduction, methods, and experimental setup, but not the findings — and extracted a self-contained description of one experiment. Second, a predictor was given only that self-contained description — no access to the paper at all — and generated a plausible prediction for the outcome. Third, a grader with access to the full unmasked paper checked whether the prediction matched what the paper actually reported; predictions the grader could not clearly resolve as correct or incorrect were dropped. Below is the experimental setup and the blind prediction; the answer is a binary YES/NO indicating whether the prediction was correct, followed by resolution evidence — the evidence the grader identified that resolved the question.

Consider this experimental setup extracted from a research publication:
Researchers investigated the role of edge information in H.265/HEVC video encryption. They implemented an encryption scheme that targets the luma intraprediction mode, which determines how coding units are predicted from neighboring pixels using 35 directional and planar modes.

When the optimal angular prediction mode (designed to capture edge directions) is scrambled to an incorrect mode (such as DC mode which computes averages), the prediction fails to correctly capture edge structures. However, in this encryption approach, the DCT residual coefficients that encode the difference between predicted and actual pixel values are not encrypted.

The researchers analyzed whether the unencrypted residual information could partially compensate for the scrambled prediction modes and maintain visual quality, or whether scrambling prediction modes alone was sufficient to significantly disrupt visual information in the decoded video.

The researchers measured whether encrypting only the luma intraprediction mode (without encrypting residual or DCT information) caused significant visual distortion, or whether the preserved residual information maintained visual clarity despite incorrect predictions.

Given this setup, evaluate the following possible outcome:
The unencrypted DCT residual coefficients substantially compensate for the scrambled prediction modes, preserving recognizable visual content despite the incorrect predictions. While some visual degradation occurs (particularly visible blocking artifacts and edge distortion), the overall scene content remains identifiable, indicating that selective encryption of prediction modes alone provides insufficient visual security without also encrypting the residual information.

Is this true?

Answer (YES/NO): YES